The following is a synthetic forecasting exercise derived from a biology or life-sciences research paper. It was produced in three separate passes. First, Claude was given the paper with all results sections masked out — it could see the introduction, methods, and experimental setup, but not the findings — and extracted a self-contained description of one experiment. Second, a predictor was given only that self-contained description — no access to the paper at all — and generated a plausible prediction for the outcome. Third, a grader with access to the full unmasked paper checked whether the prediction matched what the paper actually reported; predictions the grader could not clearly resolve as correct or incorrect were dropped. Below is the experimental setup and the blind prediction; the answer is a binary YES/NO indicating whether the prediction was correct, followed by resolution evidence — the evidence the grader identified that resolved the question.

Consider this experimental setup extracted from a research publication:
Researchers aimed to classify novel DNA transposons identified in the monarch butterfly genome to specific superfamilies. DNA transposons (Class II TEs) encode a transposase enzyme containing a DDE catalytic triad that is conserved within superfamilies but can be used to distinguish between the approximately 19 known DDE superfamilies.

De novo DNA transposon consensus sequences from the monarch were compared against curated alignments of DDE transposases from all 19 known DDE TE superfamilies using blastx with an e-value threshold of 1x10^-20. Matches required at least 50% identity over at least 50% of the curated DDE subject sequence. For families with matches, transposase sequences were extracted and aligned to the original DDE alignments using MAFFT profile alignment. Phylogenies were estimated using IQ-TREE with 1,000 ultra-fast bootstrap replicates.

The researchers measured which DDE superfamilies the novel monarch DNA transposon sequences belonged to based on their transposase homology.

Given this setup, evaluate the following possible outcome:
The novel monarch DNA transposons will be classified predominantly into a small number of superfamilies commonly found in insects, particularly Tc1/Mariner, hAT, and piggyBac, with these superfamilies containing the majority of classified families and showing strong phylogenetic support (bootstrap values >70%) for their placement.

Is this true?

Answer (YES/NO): NO